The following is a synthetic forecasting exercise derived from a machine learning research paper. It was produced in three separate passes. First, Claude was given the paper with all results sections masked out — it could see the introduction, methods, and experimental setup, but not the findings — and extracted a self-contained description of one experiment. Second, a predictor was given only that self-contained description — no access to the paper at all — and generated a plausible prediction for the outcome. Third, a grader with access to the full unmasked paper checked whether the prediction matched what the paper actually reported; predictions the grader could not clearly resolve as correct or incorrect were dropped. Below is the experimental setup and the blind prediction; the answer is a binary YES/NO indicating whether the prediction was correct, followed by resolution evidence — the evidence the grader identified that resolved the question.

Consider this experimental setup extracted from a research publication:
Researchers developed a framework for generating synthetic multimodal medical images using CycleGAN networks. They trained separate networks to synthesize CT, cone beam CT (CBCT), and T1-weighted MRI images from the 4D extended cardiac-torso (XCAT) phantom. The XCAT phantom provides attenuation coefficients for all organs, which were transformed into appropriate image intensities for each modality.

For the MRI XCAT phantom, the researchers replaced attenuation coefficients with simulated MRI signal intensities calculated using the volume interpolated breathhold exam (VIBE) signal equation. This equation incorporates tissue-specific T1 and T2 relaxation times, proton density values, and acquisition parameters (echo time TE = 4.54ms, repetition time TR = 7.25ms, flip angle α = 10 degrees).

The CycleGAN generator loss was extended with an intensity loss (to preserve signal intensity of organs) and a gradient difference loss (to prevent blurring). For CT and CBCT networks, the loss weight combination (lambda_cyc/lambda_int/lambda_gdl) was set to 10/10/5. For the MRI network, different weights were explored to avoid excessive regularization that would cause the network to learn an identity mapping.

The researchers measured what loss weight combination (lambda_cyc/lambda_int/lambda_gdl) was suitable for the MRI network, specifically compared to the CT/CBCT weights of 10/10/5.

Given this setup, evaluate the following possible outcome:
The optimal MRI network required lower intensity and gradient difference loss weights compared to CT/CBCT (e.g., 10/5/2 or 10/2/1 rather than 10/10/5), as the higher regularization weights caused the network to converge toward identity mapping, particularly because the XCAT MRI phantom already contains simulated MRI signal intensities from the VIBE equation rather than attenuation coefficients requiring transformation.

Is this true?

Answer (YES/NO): YES